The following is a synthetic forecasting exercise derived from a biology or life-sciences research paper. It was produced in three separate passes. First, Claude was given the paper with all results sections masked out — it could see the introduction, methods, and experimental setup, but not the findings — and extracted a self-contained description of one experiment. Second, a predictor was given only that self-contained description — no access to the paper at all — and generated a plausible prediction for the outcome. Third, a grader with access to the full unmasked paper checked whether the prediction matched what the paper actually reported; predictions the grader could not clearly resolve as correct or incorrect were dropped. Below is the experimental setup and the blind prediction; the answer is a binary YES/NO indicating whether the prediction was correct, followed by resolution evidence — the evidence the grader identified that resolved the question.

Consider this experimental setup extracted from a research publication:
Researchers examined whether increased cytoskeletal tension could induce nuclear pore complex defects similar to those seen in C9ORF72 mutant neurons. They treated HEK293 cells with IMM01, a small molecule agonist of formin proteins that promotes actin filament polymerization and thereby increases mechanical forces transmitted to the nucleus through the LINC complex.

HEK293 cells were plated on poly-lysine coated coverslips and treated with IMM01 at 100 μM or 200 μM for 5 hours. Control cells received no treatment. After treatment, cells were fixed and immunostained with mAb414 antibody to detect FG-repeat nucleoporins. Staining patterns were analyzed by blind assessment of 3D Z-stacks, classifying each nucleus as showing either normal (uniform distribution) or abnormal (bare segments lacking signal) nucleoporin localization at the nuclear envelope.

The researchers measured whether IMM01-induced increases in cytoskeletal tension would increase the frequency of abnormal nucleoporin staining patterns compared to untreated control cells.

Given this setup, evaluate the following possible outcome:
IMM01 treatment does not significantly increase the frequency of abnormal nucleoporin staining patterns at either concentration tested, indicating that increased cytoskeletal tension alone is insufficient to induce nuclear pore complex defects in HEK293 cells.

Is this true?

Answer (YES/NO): NO